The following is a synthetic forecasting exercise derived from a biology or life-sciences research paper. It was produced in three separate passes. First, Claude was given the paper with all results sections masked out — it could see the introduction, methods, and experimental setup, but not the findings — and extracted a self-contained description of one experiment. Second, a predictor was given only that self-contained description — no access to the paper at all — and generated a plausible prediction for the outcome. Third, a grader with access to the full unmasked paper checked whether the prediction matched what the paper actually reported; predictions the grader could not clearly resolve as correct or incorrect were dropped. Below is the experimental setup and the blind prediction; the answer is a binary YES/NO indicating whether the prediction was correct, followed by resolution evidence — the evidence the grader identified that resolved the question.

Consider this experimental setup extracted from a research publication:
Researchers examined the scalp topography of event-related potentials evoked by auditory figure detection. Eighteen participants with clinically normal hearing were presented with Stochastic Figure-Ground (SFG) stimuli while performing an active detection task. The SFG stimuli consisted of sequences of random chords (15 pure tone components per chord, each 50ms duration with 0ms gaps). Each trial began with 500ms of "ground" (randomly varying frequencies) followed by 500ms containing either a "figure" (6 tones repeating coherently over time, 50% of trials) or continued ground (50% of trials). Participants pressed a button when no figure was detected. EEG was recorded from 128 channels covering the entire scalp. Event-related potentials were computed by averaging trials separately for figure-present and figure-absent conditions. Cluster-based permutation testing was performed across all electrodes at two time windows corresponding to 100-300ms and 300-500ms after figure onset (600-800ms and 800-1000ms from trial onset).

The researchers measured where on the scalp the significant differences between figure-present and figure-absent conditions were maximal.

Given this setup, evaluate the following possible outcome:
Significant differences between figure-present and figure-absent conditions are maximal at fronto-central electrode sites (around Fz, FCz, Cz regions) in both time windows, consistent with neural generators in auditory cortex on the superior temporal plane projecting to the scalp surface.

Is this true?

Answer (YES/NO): YES